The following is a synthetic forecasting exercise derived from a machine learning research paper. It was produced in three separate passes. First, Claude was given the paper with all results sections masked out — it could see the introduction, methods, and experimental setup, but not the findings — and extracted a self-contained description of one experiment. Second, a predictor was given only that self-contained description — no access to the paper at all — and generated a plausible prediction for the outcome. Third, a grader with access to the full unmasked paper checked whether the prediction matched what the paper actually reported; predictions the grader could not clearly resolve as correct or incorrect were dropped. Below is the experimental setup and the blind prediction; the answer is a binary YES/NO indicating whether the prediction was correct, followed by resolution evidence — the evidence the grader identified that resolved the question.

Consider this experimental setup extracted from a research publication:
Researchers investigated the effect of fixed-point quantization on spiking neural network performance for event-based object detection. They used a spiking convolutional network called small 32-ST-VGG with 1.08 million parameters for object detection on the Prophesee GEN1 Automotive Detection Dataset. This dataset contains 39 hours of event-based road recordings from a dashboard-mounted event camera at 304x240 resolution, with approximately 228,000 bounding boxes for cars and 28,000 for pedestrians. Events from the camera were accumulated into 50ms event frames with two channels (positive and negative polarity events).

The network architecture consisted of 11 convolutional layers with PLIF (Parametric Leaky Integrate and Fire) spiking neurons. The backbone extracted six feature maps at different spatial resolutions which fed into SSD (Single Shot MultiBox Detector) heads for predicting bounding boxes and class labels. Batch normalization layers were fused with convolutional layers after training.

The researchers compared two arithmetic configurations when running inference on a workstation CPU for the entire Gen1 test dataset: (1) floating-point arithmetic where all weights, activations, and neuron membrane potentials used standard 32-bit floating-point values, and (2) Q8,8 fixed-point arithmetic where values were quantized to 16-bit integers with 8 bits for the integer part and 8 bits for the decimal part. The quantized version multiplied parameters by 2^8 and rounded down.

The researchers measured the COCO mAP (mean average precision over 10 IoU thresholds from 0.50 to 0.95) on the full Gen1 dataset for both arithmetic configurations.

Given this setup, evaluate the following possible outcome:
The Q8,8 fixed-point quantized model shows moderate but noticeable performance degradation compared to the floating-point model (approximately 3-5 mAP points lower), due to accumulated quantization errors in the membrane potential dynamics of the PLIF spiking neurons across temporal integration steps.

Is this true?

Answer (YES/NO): NO